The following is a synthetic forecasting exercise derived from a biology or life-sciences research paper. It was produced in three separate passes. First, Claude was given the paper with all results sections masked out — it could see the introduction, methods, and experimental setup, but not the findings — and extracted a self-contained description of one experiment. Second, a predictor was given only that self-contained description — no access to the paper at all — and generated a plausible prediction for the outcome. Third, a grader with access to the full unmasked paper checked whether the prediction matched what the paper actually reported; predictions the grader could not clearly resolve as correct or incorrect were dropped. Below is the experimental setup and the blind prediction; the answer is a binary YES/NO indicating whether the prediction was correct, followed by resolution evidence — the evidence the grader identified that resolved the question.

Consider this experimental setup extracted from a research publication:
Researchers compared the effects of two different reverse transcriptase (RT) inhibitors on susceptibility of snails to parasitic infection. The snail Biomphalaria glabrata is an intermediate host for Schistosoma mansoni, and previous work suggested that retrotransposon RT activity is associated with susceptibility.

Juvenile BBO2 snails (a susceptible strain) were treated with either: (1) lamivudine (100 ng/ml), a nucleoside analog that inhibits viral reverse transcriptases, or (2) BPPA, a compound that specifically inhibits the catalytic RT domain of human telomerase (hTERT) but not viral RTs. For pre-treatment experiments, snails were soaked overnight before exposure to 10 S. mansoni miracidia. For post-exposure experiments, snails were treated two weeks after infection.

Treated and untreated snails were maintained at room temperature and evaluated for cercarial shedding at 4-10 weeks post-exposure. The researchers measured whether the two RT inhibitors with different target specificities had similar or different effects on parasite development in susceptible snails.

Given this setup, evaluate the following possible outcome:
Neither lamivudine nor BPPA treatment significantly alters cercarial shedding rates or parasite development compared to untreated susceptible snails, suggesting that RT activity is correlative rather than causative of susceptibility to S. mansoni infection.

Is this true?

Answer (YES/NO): NO